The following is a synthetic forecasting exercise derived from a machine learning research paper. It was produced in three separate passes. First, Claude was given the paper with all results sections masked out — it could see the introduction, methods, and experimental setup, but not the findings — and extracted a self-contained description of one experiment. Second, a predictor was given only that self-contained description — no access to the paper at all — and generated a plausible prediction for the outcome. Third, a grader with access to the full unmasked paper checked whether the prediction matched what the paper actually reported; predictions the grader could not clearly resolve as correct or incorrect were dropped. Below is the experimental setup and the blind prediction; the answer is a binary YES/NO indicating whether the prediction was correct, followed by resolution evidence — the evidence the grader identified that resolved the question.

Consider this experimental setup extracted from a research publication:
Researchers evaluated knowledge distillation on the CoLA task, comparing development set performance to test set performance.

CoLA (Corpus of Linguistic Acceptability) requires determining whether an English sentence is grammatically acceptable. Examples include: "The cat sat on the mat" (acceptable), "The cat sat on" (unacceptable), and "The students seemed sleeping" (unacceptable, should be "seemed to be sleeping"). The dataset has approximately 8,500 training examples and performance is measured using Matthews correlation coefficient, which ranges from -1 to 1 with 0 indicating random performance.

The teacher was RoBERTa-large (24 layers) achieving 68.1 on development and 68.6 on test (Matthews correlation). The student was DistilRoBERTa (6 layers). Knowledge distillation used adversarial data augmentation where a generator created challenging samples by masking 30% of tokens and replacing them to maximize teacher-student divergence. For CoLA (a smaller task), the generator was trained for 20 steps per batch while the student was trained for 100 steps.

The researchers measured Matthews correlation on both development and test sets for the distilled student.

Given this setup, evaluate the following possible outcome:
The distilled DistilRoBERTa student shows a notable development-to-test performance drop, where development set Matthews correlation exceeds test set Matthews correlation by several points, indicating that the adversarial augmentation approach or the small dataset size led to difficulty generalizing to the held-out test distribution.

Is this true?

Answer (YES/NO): YES